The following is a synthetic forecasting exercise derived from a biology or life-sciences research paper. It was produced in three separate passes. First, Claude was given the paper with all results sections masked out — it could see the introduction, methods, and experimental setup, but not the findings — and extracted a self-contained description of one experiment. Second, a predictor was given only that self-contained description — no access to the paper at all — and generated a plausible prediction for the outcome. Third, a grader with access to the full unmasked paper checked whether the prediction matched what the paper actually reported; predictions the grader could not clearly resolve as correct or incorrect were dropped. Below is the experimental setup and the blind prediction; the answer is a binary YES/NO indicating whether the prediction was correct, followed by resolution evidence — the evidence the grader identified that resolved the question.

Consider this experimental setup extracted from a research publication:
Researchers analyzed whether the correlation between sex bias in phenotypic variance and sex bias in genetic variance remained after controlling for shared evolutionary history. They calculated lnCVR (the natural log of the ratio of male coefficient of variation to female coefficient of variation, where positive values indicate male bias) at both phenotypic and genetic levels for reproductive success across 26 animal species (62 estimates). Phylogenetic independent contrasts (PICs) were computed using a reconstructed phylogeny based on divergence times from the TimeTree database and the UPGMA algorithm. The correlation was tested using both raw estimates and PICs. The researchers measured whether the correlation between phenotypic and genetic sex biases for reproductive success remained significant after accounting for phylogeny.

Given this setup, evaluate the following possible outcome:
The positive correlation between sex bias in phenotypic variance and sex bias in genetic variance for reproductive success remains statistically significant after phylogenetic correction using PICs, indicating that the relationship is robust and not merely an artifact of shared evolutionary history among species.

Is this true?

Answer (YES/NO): YES